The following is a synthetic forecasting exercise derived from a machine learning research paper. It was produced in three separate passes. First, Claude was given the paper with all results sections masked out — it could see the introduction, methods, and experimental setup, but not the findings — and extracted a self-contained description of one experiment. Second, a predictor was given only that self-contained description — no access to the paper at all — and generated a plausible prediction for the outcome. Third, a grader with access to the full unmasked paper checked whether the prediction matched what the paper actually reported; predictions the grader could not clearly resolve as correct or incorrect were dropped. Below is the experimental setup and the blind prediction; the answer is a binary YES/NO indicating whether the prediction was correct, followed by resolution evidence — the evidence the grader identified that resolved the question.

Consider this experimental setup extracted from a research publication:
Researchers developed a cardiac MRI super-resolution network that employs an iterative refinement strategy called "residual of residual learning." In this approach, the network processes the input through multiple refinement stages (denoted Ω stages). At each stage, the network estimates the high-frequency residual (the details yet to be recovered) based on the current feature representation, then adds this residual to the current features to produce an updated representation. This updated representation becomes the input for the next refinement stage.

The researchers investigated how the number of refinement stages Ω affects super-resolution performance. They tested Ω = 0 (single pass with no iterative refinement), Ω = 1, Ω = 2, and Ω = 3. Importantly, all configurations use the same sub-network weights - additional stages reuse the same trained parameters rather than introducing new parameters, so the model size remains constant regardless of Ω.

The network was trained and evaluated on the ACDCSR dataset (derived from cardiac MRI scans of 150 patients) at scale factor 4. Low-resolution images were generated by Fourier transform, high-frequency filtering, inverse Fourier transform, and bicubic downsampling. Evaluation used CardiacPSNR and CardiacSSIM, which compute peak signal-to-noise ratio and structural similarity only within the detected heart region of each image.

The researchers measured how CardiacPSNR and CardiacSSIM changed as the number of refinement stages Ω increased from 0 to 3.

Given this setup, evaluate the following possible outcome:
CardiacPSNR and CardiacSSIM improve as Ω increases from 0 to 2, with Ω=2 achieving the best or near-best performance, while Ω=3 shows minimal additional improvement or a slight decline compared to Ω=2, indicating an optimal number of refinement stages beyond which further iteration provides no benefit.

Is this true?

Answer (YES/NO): YES